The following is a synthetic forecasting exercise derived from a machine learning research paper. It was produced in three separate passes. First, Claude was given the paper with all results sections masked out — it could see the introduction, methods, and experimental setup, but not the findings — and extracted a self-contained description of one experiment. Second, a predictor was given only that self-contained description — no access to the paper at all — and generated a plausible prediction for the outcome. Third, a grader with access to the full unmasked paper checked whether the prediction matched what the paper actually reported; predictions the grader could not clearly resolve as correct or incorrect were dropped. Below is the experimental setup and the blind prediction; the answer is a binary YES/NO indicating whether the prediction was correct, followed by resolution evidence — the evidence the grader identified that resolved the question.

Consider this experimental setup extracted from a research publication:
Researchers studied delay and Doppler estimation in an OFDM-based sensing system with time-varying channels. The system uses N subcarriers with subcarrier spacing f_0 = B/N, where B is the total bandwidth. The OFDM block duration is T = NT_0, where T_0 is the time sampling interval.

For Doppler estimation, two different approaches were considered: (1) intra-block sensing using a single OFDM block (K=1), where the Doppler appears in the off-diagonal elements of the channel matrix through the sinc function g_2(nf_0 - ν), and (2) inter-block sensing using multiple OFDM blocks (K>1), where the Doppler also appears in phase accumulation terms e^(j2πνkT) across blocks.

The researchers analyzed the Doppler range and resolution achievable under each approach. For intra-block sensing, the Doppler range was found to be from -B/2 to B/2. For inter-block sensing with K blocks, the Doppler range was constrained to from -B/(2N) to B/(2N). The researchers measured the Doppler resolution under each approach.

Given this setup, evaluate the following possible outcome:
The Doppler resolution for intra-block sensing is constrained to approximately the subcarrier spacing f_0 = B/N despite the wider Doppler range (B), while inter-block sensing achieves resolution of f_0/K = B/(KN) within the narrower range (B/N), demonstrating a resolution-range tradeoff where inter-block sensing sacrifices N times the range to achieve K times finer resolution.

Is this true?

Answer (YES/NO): YES